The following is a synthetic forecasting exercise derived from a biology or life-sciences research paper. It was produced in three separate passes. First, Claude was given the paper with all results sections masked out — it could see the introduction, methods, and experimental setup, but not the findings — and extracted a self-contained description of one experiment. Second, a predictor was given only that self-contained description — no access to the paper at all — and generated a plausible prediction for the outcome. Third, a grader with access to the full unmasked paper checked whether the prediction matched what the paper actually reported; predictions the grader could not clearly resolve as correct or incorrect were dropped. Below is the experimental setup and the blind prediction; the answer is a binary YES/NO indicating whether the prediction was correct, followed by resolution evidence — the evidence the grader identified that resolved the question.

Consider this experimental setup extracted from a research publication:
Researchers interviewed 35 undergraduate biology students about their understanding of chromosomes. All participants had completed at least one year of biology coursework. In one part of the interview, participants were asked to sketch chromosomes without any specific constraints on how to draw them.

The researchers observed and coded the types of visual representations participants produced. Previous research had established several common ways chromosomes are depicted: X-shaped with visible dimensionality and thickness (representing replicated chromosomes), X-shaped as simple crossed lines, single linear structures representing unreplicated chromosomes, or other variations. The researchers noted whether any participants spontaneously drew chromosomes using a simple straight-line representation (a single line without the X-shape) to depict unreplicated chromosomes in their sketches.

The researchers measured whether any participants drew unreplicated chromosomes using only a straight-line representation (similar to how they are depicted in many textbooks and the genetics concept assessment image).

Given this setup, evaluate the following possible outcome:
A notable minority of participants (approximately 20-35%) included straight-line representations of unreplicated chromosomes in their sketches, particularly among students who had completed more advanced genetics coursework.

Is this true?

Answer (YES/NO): NO